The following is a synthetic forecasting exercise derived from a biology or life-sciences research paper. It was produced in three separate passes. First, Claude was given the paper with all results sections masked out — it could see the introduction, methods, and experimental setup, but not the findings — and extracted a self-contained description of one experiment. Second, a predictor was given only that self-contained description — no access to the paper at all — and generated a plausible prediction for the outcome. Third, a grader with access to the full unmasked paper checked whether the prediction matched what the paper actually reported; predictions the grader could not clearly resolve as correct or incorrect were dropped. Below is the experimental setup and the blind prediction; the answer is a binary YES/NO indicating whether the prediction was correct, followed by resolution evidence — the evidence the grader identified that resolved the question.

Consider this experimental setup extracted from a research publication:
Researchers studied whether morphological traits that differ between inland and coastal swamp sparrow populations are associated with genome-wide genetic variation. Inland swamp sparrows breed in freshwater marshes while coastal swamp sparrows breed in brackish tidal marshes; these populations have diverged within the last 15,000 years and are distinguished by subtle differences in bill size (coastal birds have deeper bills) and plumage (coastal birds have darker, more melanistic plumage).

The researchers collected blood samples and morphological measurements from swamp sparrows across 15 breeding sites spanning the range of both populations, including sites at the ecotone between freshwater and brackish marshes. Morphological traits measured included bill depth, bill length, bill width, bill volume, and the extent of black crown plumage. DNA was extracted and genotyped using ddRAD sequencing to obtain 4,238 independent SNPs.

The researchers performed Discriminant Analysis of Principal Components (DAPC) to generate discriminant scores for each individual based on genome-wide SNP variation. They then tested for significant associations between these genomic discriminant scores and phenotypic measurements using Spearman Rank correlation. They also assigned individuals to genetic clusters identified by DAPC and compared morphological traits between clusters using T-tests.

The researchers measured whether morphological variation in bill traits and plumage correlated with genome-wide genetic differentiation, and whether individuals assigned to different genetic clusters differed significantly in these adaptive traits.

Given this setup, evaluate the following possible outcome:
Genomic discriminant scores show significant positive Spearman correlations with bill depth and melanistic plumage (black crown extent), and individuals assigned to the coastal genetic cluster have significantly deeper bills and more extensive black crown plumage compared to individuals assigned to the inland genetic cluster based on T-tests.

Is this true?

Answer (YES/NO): YES